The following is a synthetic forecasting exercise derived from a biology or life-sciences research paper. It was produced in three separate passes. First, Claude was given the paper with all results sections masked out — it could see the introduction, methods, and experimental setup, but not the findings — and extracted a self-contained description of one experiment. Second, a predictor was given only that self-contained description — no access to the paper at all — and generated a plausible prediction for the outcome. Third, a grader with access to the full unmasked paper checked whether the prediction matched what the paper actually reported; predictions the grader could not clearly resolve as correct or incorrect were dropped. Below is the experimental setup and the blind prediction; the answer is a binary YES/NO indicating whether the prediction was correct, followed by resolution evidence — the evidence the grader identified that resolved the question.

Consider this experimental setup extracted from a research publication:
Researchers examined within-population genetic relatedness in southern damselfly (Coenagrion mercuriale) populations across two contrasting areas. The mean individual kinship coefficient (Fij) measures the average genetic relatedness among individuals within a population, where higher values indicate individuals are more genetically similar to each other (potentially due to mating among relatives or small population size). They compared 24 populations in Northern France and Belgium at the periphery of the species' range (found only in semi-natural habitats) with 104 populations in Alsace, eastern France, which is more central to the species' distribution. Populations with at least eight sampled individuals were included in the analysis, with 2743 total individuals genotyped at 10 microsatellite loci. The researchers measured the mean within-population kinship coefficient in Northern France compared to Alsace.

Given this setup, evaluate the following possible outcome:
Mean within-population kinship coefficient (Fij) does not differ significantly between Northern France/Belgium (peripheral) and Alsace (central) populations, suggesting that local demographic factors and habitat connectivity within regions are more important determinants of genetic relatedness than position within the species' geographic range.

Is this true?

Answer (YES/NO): NO